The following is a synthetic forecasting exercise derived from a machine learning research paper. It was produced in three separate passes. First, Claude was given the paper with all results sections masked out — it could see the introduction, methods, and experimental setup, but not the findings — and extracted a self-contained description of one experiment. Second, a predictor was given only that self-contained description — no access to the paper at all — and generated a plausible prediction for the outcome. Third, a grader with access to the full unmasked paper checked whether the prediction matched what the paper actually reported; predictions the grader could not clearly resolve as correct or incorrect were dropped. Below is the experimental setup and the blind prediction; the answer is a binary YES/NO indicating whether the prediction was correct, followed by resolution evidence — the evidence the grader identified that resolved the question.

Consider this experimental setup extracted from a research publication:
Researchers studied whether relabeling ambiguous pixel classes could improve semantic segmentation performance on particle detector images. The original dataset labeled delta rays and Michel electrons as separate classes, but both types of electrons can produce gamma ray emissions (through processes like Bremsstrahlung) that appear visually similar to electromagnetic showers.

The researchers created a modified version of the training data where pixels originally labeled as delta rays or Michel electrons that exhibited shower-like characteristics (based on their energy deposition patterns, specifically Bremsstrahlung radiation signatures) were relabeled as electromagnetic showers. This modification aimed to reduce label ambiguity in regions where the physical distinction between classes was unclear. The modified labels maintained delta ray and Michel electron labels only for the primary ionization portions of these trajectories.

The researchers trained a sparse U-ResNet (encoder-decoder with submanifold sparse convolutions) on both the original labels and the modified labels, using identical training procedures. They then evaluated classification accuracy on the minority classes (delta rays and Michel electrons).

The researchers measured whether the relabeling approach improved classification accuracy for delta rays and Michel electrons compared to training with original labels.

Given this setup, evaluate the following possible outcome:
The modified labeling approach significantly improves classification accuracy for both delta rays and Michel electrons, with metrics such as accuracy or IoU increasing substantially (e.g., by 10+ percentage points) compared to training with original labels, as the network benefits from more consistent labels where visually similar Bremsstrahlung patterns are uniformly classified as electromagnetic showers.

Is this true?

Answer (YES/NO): NO